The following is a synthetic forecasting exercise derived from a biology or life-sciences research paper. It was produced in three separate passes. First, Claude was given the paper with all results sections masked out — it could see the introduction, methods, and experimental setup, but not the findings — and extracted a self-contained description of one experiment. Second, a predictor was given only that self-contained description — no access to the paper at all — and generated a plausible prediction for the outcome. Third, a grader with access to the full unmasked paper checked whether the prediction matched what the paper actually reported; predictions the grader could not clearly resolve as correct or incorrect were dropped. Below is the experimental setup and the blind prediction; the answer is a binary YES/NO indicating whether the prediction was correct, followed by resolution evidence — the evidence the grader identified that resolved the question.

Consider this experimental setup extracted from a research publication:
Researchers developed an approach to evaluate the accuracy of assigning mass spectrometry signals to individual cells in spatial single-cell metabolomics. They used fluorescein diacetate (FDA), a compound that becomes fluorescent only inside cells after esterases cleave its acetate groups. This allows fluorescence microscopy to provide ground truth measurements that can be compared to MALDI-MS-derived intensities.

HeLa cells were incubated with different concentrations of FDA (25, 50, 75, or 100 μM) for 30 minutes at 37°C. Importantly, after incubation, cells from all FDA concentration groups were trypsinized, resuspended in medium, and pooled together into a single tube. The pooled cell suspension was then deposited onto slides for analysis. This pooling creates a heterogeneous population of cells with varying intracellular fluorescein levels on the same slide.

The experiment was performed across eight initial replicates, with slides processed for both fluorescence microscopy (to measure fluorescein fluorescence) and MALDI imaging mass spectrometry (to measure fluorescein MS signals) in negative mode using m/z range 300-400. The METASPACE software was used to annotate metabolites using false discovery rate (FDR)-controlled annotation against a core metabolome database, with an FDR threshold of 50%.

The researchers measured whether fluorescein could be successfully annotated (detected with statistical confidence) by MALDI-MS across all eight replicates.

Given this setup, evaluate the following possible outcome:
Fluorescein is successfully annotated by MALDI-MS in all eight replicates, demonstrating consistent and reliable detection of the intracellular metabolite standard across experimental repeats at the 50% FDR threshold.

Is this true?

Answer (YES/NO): NO